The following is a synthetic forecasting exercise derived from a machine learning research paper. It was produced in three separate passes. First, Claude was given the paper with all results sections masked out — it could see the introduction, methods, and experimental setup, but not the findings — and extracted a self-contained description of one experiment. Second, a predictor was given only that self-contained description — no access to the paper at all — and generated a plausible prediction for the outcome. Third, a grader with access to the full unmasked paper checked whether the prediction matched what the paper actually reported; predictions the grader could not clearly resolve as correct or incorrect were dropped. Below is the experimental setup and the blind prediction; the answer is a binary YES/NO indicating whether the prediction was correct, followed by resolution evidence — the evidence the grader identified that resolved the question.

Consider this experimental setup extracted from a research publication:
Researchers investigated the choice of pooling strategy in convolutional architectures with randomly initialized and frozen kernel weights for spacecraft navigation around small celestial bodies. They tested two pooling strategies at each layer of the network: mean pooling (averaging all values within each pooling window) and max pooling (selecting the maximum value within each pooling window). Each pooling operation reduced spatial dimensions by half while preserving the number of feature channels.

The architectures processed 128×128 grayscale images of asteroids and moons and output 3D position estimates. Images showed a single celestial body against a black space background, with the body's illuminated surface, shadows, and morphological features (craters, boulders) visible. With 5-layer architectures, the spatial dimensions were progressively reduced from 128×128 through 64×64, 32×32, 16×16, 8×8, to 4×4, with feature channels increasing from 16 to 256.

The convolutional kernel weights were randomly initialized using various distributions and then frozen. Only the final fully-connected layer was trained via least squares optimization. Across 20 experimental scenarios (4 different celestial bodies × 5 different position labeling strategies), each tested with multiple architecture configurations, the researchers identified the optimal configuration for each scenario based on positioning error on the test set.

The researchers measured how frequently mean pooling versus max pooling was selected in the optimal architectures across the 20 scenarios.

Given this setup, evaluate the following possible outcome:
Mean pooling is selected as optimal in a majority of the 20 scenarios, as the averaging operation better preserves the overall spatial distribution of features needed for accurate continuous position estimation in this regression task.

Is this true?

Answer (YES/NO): YES